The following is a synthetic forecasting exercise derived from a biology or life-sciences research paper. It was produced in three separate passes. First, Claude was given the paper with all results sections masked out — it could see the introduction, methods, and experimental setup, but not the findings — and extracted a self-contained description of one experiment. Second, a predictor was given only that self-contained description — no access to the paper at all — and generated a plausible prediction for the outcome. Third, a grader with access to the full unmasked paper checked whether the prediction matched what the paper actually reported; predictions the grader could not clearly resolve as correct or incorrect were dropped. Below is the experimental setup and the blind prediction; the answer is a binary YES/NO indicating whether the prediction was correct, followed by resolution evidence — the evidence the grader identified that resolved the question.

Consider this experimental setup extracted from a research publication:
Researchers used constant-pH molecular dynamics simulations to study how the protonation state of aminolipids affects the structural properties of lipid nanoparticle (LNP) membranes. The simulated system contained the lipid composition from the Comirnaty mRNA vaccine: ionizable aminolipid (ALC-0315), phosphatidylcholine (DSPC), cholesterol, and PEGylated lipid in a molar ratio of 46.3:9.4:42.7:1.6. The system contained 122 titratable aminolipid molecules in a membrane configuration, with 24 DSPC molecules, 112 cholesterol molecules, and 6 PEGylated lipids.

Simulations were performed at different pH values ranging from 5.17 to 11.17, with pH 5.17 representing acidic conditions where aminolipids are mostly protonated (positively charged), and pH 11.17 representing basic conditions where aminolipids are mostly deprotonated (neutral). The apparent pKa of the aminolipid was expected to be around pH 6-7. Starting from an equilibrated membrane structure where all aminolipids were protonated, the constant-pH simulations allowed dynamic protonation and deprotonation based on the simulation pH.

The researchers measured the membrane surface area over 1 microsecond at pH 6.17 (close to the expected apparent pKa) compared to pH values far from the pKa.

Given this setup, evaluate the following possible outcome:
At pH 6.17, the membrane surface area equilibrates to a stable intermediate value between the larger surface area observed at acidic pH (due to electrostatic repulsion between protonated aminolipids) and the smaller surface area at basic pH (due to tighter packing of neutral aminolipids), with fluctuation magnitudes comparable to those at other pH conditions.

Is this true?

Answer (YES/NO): NO